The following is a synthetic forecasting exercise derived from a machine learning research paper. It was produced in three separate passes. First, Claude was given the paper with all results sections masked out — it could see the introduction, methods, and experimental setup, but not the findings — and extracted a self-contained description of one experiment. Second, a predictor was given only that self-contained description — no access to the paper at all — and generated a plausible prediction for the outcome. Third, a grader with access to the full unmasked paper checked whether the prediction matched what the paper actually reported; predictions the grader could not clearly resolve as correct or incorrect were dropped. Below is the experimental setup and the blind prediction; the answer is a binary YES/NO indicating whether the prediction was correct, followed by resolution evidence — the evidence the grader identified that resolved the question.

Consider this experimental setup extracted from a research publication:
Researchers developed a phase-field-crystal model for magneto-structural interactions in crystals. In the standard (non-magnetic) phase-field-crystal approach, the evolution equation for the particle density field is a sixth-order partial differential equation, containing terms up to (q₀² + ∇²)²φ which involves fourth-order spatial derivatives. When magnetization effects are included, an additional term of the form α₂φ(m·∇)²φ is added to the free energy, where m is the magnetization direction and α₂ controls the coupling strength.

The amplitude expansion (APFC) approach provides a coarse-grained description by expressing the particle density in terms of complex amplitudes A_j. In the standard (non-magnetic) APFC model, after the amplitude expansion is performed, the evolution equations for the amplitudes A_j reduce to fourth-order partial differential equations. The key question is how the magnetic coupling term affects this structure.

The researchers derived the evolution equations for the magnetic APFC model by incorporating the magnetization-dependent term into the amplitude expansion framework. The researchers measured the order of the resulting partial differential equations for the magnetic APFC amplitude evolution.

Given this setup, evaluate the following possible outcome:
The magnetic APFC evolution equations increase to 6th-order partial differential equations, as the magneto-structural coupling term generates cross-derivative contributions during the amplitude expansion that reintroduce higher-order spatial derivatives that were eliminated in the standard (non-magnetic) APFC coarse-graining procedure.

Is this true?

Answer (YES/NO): NO